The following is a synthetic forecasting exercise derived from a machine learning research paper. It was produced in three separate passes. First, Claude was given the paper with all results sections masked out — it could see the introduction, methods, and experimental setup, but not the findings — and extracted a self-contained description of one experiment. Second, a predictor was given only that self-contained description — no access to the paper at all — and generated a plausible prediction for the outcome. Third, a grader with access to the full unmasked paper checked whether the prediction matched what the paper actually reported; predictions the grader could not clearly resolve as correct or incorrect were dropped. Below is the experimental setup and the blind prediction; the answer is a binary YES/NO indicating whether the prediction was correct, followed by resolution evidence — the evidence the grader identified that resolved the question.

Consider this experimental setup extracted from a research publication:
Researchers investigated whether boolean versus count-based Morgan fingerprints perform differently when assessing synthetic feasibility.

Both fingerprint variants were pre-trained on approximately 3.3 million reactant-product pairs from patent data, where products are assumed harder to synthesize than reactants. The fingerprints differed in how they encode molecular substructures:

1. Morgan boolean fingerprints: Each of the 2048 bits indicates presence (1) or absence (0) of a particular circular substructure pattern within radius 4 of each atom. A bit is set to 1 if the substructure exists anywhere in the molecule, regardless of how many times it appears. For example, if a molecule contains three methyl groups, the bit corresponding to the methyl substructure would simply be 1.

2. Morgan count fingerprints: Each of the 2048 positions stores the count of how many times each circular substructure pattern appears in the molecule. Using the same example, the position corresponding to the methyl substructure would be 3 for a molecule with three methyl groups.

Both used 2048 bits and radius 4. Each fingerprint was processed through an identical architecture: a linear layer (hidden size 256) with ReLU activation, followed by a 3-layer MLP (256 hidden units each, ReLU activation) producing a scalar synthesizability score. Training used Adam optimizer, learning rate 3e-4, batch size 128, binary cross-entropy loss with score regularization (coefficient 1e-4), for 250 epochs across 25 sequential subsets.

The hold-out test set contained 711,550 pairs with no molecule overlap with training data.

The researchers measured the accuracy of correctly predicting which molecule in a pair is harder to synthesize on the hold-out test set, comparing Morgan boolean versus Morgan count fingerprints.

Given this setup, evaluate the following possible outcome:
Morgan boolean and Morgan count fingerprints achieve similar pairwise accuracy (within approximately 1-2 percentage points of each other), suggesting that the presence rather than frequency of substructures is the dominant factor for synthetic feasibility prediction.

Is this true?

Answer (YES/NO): NO